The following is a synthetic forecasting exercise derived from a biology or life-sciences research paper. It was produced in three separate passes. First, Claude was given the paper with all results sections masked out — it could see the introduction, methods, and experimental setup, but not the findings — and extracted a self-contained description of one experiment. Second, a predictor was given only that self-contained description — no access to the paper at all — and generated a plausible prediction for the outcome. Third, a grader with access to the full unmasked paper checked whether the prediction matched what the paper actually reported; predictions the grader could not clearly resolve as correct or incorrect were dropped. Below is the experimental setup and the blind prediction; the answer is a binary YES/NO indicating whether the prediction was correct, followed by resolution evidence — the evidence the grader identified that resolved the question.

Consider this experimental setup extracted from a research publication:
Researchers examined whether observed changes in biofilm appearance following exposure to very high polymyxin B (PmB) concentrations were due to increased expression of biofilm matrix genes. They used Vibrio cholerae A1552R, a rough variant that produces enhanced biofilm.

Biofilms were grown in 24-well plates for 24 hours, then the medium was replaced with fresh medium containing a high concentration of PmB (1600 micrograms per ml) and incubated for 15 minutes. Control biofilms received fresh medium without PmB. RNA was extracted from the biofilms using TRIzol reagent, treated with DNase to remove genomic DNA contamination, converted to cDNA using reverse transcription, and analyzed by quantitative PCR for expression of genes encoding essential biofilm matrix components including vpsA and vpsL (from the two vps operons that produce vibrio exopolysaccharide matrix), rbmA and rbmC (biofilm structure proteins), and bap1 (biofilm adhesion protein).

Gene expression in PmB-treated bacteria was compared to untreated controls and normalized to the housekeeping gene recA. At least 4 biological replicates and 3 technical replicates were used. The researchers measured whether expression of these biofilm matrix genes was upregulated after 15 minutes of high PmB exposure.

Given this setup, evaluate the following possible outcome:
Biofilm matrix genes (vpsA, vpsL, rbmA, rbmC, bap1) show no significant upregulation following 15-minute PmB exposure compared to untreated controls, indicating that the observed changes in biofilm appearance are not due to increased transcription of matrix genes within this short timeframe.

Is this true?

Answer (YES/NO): YES